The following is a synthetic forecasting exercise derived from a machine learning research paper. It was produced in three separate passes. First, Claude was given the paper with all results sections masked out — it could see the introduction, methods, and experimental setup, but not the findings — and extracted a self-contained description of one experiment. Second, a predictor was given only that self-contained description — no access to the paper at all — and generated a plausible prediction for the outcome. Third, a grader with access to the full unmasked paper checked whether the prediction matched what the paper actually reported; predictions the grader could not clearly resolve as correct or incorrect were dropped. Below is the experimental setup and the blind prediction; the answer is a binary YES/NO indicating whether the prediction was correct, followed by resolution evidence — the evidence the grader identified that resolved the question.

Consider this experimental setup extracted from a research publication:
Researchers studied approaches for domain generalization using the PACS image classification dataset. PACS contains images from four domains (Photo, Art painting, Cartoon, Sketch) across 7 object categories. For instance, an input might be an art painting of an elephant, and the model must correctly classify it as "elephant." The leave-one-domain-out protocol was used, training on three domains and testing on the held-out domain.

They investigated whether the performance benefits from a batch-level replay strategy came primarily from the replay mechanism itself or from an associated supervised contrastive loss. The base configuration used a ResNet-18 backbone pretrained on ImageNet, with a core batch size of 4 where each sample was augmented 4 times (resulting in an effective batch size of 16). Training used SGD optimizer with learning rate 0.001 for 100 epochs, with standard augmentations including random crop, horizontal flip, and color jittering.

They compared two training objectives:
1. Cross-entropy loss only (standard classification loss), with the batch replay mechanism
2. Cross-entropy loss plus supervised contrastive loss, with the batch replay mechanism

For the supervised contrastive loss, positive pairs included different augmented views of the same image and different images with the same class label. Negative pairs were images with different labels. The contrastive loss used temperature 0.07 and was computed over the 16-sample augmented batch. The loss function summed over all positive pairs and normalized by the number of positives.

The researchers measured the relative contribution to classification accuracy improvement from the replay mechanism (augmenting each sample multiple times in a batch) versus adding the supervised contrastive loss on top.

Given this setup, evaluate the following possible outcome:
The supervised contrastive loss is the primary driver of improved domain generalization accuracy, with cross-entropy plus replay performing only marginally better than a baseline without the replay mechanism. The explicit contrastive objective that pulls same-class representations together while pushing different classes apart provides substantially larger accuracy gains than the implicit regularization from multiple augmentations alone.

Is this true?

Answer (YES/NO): NO